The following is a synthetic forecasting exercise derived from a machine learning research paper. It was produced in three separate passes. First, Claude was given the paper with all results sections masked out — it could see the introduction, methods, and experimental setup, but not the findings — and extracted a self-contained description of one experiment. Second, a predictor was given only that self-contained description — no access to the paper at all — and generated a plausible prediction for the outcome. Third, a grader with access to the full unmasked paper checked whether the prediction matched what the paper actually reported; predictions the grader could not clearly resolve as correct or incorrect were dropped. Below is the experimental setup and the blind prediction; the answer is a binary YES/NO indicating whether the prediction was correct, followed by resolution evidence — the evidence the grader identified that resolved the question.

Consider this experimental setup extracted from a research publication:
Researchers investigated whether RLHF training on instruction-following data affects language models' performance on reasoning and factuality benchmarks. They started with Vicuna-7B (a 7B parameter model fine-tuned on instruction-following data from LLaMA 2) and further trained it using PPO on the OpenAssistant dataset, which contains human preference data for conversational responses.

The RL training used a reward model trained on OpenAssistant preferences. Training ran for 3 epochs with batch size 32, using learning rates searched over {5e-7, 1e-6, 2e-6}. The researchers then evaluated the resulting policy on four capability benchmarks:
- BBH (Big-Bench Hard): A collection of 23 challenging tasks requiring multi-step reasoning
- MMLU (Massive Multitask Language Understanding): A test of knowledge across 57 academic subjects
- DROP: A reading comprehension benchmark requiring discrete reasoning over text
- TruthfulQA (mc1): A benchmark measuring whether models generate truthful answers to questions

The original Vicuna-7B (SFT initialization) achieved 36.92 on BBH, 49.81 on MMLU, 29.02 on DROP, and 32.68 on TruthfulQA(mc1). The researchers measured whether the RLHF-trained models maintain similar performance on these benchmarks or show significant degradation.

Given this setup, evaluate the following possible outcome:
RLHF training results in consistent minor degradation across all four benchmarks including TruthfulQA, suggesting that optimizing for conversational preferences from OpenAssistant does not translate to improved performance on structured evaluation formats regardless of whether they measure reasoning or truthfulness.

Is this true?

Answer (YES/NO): NO